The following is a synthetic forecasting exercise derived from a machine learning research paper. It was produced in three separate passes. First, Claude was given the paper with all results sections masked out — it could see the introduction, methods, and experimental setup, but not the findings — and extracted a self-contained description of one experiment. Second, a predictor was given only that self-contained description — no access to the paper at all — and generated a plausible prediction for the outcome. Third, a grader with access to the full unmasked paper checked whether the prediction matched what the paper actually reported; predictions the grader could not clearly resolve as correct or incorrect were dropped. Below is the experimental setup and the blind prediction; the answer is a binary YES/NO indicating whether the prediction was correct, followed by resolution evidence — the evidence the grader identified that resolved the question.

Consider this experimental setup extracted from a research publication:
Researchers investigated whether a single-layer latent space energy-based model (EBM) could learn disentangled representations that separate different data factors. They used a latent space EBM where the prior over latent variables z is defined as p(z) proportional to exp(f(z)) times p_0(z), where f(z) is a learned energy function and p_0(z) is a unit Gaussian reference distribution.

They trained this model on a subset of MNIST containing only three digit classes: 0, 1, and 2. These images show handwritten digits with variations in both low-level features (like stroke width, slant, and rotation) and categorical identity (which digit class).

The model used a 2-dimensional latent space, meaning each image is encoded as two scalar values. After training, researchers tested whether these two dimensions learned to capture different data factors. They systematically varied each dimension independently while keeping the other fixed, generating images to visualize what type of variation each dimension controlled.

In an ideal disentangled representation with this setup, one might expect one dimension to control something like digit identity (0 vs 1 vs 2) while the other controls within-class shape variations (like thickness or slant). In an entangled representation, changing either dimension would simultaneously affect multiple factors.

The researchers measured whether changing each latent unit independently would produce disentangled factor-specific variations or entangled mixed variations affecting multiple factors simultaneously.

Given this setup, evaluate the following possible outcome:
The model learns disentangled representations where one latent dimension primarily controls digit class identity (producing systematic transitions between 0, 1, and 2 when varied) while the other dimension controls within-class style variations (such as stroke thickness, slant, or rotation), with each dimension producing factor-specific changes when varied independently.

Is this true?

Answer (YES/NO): NO